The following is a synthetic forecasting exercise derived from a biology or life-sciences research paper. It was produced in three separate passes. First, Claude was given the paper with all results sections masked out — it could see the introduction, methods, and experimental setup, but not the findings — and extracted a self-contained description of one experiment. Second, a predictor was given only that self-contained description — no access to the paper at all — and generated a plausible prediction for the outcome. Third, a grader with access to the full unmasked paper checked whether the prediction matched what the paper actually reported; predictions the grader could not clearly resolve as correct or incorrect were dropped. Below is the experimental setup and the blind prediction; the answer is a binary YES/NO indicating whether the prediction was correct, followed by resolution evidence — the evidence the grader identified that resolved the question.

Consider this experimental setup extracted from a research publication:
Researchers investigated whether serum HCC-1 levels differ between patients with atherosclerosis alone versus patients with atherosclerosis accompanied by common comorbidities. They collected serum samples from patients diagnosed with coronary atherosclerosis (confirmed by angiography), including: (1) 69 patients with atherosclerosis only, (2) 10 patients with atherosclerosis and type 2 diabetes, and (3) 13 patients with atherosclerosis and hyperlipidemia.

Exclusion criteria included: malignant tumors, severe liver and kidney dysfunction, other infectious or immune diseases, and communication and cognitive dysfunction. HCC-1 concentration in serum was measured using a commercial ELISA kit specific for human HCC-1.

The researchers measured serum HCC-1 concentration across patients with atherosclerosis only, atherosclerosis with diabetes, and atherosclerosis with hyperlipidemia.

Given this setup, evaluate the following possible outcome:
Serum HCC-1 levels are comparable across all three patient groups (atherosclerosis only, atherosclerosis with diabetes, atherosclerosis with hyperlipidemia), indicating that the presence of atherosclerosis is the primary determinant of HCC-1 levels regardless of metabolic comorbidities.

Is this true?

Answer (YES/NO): NO